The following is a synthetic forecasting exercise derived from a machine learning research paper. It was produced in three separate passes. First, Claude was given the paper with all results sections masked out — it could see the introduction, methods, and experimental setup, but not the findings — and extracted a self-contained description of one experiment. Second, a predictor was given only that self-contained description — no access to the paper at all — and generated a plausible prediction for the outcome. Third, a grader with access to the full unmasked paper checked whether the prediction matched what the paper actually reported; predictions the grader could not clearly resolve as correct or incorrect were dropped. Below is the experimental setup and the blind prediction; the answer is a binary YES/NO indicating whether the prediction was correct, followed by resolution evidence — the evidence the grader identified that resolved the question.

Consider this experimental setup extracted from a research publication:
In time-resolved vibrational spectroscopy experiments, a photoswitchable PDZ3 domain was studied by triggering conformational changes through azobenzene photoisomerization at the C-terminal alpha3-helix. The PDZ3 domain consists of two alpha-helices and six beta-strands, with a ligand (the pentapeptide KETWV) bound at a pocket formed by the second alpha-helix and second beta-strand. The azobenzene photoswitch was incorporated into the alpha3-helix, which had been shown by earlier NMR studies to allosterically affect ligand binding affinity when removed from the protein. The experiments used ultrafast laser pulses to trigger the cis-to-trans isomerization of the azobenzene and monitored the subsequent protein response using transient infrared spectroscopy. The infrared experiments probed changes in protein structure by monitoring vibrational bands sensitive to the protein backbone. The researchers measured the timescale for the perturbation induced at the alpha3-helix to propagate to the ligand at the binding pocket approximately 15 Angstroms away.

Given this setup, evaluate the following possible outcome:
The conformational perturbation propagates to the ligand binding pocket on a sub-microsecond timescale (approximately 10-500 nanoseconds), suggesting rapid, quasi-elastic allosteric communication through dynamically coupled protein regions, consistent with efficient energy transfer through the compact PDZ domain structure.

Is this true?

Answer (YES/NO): YES